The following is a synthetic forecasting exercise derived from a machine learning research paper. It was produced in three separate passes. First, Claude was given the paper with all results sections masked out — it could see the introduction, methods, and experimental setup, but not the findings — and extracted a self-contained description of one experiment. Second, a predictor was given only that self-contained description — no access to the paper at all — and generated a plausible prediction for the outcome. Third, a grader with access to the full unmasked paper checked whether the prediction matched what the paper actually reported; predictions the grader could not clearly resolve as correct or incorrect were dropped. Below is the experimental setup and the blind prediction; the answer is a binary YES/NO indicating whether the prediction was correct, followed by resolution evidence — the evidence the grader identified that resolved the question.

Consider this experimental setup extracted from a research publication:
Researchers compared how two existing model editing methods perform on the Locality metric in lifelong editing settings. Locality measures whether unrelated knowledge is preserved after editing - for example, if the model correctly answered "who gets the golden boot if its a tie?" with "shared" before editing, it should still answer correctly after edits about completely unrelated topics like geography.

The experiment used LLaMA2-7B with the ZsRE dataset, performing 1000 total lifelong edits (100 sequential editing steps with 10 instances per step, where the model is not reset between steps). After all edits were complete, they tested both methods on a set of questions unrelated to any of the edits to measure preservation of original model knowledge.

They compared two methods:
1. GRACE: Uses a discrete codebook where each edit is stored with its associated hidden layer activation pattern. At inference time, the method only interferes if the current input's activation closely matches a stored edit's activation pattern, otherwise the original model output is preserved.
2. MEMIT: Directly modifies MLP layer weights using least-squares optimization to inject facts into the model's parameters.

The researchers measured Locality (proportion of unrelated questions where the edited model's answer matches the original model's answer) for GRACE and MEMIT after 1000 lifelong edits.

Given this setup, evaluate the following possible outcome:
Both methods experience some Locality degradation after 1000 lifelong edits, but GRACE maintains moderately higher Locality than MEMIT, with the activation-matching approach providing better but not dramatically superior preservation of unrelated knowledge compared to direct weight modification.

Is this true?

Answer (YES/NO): NO